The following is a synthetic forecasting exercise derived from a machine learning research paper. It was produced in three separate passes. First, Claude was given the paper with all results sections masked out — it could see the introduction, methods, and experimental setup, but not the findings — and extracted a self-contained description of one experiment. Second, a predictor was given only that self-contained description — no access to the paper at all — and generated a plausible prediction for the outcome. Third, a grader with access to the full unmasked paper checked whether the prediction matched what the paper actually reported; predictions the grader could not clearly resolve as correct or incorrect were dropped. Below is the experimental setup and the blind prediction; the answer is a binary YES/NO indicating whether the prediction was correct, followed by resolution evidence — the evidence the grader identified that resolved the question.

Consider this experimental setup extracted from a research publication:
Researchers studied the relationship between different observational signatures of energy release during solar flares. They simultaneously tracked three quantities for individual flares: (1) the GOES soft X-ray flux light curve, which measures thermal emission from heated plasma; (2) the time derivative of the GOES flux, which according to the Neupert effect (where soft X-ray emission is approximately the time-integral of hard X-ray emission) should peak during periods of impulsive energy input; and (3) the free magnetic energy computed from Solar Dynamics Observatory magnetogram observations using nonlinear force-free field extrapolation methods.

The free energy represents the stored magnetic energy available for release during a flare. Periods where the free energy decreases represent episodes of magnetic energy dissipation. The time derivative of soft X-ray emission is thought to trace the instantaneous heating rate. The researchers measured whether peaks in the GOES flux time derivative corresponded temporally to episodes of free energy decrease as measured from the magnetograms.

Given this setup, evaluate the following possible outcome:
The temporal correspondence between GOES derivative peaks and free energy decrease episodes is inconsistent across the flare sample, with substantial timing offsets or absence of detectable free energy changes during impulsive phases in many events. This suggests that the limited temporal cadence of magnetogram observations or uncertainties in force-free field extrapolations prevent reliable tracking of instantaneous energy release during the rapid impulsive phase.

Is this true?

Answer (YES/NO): NO